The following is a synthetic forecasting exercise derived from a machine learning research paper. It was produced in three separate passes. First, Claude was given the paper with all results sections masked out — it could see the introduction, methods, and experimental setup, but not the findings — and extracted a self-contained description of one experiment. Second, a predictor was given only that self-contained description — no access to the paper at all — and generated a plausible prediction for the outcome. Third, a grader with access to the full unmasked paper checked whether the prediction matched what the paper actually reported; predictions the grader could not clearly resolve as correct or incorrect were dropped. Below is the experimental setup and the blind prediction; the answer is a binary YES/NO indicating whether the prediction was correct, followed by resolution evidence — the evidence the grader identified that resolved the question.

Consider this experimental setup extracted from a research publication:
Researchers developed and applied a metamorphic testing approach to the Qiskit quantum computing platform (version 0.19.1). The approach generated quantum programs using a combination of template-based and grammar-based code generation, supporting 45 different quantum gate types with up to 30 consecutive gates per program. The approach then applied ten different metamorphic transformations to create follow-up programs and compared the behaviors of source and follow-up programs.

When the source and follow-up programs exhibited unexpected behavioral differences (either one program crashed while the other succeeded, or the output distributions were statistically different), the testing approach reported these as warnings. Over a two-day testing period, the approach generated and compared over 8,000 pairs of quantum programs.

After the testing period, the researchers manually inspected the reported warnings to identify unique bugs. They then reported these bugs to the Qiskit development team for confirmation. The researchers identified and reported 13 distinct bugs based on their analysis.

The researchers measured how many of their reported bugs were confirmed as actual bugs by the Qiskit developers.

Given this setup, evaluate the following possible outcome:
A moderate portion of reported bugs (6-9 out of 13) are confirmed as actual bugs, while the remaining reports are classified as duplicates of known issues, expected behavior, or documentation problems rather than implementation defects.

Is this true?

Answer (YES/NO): NO